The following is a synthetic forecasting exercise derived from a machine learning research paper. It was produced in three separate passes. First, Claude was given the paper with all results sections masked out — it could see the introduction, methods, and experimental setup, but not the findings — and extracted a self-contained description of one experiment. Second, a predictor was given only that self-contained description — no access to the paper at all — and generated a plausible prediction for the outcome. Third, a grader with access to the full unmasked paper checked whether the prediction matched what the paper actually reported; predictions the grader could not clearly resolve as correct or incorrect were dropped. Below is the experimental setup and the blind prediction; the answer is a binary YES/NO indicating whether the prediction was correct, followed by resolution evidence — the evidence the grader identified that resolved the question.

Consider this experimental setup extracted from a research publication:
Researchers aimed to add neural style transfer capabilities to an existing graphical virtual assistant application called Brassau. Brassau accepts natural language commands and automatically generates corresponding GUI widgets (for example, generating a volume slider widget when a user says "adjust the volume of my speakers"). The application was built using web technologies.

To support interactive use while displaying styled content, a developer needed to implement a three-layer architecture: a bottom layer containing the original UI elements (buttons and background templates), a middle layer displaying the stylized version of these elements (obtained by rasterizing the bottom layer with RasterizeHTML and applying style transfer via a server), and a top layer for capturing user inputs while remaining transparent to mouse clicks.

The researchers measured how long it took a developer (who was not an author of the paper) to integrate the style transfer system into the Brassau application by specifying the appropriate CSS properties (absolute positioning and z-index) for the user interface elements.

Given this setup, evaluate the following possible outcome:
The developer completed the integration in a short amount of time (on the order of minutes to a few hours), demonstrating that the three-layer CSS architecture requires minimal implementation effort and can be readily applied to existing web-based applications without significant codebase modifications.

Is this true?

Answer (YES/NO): NO